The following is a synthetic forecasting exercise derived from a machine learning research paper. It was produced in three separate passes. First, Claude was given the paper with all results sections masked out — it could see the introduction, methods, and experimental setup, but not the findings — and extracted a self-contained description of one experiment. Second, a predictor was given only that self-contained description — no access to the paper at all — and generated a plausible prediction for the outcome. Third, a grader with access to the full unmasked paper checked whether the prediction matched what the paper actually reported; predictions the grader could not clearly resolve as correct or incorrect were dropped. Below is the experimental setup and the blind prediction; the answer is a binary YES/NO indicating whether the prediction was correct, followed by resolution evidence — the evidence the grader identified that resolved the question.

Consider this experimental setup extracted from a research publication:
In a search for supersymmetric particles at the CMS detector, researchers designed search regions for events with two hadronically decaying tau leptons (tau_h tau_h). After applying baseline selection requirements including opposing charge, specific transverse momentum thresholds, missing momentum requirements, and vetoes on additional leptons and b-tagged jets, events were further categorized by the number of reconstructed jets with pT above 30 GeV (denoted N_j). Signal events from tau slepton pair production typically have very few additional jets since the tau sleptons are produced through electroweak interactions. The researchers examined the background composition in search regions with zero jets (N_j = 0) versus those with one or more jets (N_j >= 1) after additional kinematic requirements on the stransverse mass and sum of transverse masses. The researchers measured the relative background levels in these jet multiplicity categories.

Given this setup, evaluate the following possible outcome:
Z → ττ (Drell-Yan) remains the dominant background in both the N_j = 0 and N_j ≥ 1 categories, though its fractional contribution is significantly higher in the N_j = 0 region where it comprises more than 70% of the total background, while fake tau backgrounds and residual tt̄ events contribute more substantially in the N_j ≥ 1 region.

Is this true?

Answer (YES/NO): NO